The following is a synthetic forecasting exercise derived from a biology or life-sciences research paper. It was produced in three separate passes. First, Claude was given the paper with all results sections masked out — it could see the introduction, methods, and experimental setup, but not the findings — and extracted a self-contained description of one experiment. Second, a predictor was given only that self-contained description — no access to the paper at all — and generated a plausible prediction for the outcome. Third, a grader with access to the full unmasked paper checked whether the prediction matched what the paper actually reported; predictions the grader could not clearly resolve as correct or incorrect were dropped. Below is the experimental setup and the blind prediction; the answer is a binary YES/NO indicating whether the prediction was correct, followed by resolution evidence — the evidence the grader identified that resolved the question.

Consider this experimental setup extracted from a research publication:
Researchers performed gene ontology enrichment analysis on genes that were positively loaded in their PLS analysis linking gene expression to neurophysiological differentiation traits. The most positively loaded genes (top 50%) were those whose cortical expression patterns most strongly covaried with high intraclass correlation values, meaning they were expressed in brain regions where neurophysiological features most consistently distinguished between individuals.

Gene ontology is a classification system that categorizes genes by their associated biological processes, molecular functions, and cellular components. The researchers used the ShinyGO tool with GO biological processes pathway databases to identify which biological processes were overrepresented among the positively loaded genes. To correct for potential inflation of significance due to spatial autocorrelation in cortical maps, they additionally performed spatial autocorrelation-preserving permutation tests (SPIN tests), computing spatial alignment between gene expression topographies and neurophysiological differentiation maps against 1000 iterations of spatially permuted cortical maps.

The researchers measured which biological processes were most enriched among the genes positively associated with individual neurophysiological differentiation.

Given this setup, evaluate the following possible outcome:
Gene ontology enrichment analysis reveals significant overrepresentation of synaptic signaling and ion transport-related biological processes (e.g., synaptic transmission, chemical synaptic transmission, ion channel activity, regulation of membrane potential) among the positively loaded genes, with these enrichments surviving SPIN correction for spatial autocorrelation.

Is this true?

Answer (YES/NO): YES